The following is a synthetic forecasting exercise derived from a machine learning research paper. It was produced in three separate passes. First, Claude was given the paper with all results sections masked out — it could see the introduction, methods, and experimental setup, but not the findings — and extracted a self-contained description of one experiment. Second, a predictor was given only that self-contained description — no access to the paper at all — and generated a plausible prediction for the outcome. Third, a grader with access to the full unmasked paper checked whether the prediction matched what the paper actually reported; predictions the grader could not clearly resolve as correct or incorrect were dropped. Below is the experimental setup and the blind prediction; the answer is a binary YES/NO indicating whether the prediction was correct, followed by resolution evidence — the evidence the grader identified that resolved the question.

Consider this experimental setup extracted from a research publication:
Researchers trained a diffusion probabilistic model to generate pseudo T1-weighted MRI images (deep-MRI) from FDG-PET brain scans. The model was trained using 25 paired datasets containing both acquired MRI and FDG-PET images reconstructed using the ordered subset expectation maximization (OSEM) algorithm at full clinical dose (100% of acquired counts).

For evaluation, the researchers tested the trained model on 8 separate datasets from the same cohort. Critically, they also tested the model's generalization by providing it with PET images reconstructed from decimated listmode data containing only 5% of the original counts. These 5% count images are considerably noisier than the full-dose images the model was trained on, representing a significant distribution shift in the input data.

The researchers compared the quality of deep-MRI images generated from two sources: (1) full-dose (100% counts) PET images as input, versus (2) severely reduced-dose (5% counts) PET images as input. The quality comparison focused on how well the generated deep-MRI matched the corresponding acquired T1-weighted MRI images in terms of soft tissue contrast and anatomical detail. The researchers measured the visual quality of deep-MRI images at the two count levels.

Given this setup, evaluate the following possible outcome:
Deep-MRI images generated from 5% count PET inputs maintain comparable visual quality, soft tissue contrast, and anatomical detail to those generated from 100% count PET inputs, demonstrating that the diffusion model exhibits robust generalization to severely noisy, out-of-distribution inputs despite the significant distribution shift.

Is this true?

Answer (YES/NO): YES